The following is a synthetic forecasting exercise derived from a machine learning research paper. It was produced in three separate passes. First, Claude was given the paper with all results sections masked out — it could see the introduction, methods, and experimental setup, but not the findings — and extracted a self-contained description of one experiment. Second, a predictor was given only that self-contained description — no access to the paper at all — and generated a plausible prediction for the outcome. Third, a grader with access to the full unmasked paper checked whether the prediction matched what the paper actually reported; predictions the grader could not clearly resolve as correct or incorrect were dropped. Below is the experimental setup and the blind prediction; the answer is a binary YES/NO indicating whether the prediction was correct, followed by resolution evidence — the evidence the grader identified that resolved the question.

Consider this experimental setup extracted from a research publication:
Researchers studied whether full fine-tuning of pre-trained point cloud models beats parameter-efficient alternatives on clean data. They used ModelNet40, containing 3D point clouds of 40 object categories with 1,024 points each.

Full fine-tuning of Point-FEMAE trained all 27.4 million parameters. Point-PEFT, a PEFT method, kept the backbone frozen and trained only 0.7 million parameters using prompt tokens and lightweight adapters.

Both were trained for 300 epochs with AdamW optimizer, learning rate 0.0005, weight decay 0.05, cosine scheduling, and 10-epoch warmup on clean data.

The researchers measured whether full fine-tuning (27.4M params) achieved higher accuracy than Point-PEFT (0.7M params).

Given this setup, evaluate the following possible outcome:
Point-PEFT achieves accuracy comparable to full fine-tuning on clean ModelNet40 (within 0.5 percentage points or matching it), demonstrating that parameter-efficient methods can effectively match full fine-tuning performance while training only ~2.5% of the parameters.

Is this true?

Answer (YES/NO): YES